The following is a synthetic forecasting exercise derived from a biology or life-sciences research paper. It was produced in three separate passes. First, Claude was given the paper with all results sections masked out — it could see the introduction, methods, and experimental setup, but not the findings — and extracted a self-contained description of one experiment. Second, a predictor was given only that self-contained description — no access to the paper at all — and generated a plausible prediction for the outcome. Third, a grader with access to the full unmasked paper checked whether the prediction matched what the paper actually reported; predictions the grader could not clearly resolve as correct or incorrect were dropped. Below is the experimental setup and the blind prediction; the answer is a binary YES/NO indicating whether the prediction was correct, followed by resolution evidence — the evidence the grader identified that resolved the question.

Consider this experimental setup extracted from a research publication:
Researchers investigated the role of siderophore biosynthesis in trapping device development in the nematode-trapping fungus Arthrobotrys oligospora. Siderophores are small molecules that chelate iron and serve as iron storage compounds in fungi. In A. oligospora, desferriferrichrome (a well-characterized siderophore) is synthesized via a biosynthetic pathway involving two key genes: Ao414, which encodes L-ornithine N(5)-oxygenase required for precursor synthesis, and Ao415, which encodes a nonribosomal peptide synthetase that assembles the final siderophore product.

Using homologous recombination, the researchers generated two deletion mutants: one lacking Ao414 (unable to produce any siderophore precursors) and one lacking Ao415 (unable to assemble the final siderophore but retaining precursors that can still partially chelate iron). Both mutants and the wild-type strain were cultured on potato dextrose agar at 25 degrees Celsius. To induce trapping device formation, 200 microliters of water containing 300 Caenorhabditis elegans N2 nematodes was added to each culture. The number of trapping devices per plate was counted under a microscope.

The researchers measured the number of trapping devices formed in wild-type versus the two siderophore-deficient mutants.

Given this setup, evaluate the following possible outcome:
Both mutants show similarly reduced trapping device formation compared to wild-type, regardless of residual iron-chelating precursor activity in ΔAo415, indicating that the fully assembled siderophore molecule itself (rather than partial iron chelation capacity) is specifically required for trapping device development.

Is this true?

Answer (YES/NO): NO